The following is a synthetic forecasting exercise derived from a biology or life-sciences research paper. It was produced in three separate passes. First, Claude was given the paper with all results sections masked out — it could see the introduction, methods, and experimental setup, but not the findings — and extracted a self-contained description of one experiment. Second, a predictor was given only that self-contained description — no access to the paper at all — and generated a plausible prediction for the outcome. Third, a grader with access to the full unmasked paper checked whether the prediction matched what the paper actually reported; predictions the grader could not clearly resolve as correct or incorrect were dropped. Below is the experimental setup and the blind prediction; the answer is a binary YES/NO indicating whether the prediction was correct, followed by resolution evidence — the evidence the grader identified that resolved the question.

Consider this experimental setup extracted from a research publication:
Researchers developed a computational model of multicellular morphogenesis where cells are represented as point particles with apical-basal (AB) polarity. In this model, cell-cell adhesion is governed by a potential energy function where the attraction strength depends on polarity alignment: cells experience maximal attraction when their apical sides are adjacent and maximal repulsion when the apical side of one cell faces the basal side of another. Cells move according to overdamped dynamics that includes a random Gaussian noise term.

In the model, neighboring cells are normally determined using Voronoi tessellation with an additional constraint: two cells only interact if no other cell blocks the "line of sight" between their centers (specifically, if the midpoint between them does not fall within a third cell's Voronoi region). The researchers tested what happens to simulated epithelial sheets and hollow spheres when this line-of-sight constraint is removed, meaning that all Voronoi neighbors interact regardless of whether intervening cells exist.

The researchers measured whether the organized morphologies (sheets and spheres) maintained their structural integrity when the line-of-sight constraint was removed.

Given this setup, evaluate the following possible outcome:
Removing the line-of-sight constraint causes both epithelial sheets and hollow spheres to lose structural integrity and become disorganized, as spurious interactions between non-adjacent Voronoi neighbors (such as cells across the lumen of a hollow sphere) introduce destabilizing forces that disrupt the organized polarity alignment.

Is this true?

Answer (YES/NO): YES